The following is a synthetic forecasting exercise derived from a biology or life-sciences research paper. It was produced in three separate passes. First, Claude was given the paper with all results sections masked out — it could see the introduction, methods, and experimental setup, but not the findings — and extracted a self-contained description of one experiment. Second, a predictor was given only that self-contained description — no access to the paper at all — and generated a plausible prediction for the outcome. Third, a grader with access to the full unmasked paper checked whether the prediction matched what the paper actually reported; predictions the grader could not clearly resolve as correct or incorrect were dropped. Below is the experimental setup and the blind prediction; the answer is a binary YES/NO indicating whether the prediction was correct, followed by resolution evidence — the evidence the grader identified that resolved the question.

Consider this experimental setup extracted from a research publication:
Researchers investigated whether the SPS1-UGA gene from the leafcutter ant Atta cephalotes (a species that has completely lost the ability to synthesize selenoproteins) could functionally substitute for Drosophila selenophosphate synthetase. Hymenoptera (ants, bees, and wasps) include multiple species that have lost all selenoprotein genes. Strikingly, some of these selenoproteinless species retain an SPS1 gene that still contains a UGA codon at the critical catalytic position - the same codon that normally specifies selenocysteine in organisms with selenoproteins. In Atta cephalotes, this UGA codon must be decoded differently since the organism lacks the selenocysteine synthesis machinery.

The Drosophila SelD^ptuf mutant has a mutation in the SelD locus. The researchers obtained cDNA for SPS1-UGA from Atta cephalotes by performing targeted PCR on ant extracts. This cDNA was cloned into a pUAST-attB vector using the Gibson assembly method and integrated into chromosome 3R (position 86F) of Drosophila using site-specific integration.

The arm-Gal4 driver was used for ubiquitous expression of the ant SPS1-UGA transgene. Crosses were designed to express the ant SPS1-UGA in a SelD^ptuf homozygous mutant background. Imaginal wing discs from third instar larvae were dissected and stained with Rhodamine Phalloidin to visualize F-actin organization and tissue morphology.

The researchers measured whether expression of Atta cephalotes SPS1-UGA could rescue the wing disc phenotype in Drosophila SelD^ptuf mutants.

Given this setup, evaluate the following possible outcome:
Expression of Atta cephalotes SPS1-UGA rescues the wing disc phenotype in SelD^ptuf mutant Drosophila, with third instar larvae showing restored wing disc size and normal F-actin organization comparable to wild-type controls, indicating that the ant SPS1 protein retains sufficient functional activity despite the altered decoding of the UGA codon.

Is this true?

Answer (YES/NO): NO